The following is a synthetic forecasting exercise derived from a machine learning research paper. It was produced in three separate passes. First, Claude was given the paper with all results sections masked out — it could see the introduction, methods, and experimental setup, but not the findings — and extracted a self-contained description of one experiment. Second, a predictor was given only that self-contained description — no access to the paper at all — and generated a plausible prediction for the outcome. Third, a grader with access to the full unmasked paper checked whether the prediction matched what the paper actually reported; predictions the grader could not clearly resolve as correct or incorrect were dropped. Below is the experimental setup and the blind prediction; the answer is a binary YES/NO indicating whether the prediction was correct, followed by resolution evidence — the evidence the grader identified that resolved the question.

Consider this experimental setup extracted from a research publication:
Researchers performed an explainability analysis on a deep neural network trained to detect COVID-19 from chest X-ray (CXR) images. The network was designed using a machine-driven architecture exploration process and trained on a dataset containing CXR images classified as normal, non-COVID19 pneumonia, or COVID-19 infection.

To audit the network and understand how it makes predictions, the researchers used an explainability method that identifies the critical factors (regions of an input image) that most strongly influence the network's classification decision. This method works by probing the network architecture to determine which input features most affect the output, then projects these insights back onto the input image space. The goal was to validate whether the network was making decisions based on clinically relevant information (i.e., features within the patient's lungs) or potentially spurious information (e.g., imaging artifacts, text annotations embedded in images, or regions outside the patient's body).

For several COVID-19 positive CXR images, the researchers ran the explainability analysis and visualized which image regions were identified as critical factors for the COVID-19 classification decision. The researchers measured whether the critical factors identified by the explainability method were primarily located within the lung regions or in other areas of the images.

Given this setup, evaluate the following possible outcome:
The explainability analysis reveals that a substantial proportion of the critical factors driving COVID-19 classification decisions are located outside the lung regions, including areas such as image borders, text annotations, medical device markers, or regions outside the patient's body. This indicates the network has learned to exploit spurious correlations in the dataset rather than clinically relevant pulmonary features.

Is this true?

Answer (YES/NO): NO